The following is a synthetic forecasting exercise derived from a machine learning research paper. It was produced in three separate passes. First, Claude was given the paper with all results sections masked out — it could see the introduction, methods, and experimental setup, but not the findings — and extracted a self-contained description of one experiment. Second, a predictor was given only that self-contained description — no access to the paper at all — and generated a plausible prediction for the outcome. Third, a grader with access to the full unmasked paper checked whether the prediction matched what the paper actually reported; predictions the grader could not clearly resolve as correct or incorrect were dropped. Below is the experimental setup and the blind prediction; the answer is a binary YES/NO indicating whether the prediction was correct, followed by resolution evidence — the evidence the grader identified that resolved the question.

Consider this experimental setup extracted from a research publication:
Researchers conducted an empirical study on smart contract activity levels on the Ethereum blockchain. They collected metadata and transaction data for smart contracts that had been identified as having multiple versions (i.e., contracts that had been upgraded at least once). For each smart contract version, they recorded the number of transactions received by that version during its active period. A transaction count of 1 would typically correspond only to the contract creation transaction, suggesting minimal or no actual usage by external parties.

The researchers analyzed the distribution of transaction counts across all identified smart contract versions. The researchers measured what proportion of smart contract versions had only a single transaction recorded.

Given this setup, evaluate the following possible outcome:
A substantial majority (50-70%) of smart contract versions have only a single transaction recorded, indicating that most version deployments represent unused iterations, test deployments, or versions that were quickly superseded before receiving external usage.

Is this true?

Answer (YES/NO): NO